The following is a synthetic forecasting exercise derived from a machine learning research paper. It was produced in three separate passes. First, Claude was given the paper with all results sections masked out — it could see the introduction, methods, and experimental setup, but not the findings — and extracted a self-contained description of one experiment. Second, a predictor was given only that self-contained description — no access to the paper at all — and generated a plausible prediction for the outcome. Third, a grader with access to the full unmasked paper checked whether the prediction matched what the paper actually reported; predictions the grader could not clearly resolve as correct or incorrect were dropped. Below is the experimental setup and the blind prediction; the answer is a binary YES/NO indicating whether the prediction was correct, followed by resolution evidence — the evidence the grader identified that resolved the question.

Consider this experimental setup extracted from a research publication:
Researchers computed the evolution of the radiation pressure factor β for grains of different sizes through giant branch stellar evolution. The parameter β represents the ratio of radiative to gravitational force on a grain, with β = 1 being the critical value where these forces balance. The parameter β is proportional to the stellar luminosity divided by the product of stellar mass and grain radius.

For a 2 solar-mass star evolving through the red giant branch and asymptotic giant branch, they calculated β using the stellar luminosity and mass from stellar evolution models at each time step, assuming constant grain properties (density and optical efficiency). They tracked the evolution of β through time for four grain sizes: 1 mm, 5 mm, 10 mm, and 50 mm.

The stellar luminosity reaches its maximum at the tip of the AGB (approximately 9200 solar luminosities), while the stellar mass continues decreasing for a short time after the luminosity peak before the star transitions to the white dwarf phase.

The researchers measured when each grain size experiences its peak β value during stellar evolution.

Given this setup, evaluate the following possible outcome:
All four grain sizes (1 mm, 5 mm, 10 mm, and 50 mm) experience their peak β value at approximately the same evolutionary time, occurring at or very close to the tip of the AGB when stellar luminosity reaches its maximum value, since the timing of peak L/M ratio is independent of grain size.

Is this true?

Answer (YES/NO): NO